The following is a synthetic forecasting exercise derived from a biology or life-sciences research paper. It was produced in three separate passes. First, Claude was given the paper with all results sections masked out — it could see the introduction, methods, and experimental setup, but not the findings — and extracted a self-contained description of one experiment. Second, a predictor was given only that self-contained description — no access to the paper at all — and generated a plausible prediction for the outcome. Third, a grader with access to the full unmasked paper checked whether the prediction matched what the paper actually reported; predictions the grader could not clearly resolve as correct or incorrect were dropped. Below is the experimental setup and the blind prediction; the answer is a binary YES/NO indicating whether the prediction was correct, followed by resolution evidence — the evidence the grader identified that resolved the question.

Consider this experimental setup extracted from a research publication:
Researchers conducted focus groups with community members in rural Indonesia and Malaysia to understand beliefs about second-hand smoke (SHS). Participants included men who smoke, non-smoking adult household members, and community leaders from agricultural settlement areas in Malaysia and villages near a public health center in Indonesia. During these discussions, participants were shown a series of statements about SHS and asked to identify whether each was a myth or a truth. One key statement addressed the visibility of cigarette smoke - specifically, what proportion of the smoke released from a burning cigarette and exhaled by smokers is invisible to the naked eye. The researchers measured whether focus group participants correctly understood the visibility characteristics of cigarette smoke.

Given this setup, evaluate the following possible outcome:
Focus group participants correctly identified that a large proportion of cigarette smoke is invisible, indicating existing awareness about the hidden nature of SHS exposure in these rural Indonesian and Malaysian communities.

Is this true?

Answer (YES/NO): NO